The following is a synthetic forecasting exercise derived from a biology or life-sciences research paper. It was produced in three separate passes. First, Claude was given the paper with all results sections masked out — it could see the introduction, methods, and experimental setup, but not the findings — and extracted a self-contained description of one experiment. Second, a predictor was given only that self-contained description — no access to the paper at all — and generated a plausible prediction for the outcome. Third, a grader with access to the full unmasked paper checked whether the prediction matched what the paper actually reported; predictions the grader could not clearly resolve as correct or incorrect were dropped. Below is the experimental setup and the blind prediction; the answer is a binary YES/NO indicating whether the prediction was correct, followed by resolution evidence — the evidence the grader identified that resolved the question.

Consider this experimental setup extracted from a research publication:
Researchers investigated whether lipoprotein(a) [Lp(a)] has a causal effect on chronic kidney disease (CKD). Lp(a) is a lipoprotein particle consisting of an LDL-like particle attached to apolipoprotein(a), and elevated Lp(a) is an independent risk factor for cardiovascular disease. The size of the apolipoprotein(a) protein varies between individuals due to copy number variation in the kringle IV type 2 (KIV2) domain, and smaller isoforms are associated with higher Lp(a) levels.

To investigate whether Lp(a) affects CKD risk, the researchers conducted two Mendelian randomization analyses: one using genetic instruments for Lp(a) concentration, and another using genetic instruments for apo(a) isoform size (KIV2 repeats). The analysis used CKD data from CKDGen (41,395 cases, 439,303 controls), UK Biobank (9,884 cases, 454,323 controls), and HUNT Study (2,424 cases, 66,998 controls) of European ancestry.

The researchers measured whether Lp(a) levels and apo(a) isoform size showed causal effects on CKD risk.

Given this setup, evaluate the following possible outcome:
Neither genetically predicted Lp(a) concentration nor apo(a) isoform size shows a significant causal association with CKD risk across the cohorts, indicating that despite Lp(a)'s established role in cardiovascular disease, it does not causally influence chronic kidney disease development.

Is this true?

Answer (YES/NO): NO